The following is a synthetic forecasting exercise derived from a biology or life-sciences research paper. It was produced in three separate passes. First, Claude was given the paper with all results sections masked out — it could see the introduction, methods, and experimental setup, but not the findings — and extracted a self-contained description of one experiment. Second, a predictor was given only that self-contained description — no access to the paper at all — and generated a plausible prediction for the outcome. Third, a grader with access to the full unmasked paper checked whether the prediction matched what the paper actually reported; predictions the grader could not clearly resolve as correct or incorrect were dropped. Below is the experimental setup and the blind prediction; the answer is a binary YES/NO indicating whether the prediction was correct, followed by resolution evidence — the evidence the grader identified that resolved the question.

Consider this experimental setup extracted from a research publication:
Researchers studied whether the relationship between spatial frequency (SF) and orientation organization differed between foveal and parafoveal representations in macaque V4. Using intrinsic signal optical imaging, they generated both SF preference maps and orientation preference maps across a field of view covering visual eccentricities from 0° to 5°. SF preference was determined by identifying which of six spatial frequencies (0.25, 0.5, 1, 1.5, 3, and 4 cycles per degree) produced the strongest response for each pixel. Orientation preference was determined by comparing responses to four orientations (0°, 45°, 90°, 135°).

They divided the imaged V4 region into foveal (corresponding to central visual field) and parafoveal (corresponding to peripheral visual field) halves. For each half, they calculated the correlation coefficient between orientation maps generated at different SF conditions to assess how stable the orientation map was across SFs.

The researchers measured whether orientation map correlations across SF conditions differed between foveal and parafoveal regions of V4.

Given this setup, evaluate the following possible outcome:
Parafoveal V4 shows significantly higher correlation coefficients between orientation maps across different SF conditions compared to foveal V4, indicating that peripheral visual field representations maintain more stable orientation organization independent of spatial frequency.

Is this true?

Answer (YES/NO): NO